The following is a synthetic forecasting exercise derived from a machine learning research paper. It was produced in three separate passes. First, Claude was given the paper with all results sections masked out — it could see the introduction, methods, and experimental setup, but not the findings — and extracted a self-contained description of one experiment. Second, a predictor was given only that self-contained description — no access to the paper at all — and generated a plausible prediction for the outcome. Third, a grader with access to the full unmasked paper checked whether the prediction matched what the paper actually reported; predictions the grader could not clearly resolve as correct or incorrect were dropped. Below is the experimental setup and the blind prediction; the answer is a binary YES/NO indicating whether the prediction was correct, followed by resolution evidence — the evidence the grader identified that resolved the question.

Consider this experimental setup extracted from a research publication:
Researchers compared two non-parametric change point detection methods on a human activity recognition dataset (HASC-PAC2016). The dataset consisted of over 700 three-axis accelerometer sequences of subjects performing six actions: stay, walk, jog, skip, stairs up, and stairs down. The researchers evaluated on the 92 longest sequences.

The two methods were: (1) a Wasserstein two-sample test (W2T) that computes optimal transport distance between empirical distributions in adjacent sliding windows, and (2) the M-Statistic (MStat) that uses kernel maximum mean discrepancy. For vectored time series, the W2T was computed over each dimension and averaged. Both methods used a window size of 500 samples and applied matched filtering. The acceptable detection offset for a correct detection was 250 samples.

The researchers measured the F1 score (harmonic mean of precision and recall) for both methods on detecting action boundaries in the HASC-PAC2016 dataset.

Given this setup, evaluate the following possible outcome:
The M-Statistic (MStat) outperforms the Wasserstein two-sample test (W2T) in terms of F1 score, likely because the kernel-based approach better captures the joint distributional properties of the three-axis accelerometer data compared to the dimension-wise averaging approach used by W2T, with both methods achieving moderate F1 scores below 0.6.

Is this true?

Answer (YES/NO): NO